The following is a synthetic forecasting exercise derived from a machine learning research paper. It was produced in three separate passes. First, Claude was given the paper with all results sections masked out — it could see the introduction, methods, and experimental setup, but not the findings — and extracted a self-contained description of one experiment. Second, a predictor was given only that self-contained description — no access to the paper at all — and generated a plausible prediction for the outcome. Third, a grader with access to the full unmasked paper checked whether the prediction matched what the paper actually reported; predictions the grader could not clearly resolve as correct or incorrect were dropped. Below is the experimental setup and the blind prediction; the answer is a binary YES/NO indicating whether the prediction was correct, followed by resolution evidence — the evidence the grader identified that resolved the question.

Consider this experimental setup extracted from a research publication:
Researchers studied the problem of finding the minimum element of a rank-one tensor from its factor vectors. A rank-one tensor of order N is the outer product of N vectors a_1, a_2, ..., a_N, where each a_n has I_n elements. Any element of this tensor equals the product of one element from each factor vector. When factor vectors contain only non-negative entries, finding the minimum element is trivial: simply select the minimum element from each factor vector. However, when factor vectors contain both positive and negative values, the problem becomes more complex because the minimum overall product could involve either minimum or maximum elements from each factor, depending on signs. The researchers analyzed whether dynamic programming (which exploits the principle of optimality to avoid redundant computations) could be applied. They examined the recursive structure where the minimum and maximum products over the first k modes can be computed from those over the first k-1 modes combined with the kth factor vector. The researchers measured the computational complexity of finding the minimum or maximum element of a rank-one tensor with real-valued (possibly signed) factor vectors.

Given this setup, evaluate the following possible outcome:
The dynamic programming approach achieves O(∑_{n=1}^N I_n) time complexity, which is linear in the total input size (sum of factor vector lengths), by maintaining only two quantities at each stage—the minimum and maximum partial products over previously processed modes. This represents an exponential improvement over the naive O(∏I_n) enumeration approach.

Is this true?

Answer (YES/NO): NO